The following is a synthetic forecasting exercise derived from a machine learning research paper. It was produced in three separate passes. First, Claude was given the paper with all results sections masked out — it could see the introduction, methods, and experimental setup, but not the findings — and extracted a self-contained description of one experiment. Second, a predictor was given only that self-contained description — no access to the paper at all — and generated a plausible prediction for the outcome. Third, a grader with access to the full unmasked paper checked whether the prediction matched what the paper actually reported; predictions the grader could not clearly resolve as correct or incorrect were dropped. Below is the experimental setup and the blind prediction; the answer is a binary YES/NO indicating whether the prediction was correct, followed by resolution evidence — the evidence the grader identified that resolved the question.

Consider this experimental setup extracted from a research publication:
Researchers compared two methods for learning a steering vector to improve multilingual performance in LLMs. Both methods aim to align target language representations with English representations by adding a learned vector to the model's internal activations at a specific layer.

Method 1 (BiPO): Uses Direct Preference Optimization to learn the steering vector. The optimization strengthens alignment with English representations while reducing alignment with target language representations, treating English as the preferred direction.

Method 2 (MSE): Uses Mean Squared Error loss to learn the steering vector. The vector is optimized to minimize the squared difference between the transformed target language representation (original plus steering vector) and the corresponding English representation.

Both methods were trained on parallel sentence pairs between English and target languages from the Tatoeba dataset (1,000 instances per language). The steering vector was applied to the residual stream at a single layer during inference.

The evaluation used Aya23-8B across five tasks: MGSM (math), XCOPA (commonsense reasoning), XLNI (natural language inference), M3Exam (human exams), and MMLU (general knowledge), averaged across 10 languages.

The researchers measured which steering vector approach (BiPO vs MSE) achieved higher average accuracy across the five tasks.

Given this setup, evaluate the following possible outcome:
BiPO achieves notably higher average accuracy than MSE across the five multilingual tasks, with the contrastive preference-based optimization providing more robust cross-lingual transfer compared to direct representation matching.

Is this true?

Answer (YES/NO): NO